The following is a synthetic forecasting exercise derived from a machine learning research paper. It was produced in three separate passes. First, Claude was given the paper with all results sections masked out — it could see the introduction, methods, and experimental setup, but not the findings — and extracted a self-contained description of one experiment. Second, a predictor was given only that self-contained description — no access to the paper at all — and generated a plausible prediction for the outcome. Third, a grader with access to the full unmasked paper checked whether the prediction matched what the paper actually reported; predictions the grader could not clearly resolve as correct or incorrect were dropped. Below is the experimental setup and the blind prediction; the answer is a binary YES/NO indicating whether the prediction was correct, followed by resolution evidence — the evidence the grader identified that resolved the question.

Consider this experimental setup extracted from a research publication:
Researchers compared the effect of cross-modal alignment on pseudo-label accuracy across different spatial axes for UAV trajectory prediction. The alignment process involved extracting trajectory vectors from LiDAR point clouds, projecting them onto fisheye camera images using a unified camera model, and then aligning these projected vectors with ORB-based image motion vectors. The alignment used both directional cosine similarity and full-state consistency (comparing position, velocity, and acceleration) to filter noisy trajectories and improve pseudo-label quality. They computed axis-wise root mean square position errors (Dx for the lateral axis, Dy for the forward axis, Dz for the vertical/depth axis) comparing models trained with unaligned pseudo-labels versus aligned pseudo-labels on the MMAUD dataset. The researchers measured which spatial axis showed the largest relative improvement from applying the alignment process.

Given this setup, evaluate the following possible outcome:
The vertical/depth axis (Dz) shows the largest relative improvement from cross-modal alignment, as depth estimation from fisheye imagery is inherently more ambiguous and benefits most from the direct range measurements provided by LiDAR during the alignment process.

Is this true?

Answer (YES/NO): YES